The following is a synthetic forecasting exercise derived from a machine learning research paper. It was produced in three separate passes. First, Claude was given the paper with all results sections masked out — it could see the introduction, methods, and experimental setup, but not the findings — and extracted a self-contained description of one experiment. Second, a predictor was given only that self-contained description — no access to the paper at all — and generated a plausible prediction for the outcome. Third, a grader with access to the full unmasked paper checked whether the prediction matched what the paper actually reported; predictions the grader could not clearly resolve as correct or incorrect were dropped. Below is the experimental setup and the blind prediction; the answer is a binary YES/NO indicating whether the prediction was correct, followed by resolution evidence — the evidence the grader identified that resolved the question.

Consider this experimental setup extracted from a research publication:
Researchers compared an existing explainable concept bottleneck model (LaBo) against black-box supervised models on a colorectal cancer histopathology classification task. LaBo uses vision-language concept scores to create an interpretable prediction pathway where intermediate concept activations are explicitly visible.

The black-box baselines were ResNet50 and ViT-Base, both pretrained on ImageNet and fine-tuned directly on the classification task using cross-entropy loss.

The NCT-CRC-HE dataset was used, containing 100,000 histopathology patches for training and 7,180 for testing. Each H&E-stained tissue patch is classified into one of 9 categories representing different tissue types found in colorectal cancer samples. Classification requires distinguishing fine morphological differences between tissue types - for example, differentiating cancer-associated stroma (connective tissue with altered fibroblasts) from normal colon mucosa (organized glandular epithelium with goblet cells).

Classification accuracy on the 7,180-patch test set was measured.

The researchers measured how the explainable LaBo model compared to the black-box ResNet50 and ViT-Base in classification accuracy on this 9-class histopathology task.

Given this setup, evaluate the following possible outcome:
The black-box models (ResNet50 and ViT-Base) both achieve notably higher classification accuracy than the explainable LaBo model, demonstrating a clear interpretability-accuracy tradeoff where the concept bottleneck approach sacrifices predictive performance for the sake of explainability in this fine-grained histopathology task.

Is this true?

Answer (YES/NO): YES